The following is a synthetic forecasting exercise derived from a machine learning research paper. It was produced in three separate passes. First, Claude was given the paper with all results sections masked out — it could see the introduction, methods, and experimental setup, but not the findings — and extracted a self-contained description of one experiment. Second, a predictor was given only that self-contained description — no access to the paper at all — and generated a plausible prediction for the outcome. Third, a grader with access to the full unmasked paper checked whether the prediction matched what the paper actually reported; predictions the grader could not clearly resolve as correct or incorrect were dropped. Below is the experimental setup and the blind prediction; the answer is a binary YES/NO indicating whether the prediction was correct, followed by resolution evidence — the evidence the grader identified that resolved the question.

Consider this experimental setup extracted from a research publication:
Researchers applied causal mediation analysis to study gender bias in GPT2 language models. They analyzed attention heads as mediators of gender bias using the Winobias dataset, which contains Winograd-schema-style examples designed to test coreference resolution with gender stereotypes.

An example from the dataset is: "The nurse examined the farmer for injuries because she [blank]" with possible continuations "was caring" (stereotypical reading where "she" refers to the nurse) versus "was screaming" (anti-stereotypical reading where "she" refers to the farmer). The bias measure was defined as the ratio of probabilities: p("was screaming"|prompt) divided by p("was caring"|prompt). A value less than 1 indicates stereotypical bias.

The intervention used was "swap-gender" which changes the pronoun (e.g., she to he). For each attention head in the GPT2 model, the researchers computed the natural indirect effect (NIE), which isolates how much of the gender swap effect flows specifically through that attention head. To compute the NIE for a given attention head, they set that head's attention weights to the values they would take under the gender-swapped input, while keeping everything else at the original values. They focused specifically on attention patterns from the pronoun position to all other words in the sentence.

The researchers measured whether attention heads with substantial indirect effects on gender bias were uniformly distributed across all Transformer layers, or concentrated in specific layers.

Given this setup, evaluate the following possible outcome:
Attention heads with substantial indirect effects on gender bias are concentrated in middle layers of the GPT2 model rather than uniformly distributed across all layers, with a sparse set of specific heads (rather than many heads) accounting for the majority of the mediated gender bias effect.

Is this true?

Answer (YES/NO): YES